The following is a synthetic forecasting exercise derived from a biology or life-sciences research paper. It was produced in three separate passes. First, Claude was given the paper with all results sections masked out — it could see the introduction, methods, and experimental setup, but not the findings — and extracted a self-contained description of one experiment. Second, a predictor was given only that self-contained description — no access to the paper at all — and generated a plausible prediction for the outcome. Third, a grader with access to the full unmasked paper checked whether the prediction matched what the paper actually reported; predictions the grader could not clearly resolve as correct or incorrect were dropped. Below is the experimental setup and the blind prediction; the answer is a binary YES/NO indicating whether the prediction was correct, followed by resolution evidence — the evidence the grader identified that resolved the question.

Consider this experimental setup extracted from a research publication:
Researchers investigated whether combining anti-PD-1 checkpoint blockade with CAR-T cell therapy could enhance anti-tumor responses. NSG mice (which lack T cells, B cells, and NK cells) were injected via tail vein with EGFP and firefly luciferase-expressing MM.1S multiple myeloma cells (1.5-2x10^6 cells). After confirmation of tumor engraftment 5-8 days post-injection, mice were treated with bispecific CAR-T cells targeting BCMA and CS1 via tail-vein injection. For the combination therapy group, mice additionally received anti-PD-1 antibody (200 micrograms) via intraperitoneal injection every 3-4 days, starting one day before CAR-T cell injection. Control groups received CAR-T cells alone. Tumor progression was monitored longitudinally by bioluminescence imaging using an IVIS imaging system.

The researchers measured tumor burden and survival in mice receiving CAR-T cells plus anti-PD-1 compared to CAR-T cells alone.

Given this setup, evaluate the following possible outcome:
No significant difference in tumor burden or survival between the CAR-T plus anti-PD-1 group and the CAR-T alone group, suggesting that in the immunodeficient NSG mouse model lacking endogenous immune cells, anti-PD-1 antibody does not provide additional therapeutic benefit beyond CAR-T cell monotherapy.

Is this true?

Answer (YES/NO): NO